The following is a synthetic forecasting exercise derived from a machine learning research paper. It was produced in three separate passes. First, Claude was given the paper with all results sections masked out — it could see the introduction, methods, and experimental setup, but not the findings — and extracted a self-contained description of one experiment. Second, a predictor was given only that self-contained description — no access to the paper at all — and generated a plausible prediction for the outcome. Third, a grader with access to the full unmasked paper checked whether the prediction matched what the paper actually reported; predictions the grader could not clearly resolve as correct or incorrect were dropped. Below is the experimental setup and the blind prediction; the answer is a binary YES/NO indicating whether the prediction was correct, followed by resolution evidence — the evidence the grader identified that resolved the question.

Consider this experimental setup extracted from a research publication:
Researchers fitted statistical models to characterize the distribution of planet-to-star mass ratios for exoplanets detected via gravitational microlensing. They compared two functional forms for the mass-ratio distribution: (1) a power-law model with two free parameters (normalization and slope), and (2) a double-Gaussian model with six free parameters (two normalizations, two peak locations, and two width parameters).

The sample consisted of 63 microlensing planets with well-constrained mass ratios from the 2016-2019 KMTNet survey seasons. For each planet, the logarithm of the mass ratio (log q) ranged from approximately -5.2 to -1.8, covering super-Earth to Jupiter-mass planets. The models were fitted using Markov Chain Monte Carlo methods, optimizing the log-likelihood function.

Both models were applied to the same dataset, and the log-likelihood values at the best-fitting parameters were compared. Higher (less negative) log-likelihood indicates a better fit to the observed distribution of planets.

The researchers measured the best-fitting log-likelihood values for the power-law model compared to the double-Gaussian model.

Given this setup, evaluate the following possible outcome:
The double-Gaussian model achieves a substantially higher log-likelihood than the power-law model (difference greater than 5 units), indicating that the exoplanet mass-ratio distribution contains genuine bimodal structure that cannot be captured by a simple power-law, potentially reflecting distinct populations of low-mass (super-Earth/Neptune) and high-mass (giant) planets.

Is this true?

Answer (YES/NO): YES